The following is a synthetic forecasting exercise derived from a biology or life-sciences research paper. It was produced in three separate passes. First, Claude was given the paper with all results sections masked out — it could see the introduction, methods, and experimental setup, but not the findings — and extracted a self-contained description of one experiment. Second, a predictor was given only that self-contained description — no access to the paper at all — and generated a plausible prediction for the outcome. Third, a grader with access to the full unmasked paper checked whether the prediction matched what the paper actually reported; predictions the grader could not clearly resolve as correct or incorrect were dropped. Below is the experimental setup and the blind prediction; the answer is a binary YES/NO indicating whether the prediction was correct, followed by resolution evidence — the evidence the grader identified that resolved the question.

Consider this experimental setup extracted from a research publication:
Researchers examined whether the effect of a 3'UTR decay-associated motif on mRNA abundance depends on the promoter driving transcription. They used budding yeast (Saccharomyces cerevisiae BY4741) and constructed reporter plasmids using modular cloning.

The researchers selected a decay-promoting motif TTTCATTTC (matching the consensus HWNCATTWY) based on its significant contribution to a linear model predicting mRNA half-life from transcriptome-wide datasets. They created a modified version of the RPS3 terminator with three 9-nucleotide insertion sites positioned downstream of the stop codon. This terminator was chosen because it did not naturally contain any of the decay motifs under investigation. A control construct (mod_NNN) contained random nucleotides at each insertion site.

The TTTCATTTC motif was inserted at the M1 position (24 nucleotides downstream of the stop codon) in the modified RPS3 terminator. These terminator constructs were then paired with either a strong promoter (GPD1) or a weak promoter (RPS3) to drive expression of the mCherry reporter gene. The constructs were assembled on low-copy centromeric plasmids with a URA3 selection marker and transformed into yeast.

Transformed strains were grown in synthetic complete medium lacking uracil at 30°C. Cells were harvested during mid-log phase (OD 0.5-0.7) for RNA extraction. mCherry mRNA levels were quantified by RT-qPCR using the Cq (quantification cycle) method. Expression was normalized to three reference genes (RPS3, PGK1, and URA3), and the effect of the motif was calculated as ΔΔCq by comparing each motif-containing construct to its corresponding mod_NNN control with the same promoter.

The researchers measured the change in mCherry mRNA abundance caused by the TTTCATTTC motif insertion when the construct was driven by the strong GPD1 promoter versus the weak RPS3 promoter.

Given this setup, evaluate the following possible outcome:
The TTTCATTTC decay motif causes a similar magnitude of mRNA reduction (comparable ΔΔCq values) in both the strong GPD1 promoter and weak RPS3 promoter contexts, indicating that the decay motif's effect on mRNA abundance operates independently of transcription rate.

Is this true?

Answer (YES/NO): NO